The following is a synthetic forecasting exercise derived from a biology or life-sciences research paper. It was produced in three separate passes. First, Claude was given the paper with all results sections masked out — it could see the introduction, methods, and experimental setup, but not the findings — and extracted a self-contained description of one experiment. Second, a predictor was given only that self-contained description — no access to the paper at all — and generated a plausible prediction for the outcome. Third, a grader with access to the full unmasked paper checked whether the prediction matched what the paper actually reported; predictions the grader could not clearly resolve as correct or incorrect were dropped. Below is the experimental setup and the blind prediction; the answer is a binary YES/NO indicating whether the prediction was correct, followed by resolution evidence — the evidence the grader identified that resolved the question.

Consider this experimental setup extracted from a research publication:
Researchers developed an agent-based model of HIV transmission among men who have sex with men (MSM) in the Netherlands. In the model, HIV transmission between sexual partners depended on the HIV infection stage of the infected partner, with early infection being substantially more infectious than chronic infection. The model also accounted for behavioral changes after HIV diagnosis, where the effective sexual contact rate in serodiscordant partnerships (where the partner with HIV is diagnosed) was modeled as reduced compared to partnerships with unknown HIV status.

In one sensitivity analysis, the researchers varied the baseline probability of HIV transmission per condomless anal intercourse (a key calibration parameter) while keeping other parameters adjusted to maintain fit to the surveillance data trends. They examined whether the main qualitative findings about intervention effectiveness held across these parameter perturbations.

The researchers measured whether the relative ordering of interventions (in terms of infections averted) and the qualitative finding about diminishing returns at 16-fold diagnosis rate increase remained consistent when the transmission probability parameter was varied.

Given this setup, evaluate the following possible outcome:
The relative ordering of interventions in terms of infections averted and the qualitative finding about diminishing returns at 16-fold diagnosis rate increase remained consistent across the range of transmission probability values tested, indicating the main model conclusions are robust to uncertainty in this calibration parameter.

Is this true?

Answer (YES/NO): YES